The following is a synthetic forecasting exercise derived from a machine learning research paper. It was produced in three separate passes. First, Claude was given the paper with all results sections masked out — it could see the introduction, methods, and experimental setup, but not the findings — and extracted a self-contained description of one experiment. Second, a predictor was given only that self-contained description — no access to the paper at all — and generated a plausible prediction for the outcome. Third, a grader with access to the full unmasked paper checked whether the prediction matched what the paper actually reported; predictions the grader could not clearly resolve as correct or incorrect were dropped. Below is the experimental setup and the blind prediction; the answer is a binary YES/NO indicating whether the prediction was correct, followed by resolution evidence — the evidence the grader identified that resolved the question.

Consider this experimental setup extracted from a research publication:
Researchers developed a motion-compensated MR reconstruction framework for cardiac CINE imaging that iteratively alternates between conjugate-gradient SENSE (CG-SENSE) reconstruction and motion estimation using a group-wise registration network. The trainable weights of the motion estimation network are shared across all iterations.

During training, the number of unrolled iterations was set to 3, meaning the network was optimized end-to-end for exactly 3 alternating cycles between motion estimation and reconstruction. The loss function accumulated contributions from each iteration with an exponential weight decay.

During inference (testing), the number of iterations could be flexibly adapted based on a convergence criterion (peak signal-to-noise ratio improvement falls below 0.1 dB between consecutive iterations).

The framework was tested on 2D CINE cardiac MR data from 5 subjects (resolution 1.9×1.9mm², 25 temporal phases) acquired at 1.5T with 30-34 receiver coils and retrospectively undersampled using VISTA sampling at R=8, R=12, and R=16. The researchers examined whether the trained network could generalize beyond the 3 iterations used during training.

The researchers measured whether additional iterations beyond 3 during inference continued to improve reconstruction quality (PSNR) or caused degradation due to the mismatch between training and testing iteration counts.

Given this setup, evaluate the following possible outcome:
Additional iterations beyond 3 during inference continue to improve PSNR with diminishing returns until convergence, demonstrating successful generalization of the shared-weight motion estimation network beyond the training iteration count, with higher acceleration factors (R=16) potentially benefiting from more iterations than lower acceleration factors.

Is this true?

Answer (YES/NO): YES